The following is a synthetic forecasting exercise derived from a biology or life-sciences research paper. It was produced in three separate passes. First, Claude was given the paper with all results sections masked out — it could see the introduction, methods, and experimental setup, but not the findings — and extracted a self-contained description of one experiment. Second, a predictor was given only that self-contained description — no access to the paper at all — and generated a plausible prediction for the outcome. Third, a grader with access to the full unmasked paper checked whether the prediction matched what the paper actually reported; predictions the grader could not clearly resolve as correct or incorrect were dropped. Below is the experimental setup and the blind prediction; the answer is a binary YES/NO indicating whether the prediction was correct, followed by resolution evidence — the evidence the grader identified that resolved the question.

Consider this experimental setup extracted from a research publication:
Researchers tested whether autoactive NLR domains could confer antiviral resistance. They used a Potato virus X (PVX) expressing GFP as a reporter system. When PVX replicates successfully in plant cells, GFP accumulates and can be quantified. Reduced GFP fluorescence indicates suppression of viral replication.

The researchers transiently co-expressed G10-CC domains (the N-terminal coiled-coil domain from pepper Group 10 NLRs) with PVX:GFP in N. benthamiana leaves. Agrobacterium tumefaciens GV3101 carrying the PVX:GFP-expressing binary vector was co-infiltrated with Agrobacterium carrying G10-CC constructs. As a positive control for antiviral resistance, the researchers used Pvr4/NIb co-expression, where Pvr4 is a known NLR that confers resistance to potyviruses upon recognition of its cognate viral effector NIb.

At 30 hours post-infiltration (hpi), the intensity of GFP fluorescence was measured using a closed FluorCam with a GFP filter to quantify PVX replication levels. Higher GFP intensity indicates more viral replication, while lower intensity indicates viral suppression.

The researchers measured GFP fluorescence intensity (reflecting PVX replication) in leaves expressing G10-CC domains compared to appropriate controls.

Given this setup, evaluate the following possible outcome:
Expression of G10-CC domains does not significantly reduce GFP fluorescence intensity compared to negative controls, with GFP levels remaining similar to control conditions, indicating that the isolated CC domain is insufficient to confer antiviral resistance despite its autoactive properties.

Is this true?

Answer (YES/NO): NO